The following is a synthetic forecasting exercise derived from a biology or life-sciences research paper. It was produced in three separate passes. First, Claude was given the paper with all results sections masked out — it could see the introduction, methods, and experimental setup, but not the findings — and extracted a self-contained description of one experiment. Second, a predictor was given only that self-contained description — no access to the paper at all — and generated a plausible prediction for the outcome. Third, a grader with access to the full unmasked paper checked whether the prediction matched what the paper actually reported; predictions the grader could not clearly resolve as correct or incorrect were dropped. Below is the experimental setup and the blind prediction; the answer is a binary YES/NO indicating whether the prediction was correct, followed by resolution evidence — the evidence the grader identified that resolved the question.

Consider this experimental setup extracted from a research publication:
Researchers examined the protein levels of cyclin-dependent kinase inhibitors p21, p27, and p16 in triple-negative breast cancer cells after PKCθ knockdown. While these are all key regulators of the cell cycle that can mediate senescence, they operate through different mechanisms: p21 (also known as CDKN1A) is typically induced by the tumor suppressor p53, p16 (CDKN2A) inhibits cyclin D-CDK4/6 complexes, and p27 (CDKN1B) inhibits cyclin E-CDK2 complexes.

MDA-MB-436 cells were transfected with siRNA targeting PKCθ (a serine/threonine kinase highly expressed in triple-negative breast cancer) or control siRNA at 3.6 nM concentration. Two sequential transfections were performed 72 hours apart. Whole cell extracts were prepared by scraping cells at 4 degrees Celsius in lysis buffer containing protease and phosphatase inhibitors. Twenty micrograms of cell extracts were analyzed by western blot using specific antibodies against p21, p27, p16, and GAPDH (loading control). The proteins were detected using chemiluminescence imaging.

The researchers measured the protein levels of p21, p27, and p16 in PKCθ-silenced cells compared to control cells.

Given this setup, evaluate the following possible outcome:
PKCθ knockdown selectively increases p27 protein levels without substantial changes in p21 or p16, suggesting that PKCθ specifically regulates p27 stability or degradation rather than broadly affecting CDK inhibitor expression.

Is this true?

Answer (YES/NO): NO